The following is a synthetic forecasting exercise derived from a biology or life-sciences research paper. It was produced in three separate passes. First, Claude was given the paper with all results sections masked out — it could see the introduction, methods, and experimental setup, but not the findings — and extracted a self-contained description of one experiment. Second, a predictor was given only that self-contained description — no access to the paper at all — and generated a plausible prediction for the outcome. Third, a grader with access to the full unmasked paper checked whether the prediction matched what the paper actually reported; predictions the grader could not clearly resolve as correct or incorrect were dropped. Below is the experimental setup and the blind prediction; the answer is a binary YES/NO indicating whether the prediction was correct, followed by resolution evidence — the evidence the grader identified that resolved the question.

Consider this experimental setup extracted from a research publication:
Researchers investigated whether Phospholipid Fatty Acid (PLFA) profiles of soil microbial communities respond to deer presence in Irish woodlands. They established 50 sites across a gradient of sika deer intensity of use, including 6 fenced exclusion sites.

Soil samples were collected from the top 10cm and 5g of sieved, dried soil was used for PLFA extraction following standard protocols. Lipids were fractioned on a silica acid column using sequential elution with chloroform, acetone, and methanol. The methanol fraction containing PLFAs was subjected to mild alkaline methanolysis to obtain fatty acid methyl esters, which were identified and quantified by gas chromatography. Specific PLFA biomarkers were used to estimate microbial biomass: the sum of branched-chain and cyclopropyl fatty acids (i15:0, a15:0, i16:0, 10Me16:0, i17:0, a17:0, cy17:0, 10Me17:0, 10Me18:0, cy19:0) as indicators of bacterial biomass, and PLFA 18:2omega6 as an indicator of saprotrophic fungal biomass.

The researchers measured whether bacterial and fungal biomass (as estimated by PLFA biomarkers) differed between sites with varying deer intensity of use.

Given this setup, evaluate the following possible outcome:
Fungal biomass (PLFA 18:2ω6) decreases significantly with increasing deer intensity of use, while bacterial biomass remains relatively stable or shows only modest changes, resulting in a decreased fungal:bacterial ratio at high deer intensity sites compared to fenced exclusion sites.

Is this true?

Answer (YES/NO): NO